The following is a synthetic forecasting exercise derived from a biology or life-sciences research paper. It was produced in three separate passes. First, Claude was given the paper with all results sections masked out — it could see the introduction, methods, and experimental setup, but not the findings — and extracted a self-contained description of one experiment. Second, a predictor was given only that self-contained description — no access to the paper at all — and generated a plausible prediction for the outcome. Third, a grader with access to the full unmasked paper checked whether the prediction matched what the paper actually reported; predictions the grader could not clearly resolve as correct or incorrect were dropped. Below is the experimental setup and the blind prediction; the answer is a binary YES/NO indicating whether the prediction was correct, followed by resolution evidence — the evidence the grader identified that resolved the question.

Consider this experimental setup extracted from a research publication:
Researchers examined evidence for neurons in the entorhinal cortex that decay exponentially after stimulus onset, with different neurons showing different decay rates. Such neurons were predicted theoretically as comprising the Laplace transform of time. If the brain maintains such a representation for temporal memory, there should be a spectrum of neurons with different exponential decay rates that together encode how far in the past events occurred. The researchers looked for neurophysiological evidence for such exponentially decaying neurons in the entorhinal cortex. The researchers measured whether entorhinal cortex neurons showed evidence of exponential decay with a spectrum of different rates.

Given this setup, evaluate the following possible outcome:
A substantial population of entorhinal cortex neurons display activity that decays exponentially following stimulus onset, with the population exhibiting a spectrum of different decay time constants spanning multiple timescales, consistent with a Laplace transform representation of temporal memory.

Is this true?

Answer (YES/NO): YES